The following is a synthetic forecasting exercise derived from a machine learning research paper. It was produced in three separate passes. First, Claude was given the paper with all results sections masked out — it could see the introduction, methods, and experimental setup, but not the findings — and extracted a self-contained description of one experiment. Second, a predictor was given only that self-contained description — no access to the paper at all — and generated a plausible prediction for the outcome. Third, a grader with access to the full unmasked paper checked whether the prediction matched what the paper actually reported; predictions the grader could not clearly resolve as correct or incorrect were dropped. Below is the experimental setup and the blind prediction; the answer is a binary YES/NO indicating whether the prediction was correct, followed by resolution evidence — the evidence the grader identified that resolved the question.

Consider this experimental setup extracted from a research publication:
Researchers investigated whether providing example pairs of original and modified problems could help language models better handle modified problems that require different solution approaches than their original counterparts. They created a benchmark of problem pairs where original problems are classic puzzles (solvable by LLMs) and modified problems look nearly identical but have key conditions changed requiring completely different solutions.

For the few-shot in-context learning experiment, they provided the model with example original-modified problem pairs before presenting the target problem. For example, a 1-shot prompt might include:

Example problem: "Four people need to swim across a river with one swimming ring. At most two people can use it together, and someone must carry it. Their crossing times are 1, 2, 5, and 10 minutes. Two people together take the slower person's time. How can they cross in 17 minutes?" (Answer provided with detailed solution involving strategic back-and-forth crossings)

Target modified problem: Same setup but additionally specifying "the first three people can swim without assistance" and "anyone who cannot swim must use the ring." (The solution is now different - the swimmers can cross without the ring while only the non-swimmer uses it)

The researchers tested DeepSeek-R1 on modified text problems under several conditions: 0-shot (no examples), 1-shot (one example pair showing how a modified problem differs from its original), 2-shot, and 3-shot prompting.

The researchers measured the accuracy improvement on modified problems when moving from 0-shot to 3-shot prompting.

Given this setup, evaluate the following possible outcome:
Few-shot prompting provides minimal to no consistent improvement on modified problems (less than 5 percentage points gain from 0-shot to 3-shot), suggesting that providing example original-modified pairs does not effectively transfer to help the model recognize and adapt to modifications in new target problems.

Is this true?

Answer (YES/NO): NO